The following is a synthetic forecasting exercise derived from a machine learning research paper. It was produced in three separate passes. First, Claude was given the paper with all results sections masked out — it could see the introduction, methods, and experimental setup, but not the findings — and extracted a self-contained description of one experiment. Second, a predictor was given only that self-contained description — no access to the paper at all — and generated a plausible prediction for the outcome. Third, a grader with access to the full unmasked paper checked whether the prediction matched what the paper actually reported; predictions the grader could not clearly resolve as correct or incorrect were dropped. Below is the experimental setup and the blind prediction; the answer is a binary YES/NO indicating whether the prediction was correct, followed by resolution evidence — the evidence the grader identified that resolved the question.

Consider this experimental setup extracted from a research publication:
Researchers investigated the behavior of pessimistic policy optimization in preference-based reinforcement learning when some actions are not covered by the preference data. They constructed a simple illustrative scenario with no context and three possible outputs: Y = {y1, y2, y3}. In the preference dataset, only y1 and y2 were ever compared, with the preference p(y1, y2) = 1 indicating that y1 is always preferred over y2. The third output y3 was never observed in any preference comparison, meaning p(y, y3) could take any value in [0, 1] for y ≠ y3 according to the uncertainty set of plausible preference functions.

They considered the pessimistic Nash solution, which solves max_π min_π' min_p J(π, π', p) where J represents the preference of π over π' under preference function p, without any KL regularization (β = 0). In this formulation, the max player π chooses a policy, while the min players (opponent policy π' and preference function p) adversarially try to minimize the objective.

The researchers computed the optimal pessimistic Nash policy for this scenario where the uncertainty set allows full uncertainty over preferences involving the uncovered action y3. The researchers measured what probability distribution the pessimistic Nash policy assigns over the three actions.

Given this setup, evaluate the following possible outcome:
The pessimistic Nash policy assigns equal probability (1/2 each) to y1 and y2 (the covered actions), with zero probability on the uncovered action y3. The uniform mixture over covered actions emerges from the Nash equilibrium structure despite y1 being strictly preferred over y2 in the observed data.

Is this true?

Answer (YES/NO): NO